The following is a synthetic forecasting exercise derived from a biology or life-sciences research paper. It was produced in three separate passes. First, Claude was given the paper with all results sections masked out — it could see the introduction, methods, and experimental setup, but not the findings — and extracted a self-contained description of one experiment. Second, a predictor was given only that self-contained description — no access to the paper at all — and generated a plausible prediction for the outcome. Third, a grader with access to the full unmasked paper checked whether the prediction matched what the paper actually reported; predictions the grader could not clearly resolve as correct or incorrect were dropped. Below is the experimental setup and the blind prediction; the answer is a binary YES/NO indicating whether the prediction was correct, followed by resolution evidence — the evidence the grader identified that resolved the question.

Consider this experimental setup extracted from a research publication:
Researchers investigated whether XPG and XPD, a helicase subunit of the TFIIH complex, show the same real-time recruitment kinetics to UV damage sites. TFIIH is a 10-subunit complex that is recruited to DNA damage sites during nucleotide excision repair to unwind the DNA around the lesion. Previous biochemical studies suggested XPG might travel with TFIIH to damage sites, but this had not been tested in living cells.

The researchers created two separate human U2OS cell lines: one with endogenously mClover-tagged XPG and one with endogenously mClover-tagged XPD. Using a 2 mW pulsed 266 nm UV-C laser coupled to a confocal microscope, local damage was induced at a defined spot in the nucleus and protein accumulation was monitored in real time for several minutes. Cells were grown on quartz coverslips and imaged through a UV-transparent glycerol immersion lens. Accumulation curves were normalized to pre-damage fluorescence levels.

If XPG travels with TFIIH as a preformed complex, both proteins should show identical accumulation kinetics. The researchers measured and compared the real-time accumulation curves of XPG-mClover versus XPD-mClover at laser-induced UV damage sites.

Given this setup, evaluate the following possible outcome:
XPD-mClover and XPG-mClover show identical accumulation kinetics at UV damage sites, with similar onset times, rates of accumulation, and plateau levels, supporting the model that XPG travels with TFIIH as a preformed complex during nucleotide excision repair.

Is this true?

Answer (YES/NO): NO